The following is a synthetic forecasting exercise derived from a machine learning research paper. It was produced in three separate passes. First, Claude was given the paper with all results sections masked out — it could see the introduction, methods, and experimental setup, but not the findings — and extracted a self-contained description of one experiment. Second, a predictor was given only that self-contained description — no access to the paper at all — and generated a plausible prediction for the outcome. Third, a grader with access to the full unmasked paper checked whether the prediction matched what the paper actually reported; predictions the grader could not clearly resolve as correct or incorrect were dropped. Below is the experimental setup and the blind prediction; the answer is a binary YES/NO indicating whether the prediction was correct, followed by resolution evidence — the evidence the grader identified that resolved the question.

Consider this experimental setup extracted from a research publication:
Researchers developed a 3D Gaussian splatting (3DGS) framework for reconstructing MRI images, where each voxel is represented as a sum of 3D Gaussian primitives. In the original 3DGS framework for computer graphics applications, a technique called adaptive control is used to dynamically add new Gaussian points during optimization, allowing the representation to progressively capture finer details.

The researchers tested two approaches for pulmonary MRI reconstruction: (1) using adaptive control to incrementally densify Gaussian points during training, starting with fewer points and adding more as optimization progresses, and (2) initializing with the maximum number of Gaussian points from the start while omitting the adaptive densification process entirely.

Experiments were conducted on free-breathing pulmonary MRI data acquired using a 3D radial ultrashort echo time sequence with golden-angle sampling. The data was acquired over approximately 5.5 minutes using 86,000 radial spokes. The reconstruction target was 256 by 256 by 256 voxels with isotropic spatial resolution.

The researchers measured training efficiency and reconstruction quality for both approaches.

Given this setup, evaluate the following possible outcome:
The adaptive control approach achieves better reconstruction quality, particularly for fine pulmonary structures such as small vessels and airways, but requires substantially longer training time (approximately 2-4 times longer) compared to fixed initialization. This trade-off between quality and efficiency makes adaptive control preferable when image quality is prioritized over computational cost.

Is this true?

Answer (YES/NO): NO